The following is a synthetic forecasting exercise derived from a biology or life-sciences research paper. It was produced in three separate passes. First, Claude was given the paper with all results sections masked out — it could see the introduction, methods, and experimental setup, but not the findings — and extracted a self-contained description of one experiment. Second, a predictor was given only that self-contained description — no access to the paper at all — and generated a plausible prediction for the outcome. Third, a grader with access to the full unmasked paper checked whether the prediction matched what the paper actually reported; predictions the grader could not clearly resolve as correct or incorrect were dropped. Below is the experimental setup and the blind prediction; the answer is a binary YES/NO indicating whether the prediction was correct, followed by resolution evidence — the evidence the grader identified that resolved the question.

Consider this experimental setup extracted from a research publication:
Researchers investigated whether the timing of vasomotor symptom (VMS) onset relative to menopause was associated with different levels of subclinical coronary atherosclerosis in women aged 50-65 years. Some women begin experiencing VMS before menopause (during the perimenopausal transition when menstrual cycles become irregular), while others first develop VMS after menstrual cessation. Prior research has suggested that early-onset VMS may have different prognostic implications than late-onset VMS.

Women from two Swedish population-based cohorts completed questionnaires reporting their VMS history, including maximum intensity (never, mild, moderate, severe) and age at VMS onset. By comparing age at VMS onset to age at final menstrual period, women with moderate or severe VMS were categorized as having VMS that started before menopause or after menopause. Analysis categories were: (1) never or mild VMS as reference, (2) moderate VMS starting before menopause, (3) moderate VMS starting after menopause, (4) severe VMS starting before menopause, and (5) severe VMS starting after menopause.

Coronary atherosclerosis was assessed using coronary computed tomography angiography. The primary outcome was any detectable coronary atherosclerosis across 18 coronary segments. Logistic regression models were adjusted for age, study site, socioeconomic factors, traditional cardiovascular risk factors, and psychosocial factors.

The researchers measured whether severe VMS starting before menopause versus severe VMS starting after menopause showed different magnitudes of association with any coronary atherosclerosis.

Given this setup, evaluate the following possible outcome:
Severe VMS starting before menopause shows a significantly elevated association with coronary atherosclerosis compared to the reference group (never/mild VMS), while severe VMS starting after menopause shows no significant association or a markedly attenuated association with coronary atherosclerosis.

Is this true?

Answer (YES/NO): YES